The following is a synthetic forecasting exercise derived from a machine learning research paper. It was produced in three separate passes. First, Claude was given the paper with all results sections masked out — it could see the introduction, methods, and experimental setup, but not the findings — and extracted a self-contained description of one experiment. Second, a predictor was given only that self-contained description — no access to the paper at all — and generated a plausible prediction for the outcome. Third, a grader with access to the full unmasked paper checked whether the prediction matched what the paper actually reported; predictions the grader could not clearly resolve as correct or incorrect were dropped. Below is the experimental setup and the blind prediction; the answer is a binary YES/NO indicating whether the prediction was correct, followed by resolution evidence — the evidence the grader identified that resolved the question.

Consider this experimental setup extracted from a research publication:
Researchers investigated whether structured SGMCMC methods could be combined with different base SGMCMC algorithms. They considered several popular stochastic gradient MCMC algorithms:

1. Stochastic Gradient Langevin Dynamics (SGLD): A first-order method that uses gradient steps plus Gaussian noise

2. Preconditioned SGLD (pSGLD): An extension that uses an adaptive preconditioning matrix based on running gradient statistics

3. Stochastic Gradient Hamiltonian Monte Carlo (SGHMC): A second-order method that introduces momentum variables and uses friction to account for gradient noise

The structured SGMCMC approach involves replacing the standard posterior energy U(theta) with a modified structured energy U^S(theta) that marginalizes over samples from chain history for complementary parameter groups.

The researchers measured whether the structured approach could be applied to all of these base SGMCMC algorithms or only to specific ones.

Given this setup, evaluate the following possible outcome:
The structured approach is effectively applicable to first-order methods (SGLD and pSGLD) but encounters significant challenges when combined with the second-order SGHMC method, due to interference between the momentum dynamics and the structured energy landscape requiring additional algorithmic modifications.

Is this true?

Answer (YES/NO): NO